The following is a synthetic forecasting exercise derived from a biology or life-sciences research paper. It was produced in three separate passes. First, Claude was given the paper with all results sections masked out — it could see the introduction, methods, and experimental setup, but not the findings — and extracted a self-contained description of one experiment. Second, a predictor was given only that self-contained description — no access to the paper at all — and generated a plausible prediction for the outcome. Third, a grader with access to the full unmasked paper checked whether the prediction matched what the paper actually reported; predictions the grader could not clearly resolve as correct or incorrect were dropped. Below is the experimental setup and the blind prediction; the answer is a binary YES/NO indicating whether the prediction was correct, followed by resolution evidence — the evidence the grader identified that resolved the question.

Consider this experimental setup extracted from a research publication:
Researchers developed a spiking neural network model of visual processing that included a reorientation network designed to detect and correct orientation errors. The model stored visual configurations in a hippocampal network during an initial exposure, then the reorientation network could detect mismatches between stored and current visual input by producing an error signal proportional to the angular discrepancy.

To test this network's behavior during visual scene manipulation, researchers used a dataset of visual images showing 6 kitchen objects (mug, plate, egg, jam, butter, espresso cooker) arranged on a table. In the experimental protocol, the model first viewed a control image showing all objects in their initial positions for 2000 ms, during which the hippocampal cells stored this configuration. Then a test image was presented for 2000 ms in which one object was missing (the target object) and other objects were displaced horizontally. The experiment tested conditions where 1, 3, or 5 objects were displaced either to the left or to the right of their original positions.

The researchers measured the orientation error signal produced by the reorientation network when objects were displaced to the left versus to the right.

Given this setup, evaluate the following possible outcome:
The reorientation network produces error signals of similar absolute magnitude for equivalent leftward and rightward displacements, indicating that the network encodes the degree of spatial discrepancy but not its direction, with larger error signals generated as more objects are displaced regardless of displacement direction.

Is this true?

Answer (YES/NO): NO